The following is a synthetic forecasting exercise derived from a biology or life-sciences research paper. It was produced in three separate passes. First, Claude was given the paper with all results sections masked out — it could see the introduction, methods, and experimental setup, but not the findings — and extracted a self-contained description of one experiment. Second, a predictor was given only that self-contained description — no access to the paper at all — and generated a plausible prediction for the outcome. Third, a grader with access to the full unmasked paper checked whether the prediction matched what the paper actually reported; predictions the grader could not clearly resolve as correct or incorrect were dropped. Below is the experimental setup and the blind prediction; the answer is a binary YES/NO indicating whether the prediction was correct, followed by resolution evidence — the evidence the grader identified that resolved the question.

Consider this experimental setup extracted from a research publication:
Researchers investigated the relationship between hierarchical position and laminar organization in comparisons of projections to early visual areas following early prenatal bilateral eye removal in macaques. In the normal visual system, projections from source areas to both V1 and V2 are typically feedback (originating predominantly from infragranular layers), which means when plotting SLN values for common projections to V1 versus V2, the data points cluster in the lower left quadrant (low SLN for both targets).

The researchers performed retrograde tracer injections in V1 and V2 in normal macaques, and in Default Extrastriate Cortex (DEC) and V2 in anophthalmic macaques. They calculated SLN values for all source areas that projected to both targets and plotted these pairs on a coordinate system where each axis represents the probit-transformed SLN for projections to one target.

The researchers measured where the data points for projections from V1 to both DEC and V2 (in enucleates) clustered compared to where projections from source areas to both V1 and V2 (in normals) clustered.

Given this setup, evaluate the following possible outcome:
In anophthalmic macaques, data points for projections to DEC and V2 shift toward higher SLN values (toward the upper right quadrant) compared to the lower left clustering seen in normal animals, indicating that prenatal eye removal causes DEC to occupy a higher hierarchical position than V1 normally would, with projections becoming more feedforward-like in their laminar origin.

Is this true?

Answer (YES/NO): YES